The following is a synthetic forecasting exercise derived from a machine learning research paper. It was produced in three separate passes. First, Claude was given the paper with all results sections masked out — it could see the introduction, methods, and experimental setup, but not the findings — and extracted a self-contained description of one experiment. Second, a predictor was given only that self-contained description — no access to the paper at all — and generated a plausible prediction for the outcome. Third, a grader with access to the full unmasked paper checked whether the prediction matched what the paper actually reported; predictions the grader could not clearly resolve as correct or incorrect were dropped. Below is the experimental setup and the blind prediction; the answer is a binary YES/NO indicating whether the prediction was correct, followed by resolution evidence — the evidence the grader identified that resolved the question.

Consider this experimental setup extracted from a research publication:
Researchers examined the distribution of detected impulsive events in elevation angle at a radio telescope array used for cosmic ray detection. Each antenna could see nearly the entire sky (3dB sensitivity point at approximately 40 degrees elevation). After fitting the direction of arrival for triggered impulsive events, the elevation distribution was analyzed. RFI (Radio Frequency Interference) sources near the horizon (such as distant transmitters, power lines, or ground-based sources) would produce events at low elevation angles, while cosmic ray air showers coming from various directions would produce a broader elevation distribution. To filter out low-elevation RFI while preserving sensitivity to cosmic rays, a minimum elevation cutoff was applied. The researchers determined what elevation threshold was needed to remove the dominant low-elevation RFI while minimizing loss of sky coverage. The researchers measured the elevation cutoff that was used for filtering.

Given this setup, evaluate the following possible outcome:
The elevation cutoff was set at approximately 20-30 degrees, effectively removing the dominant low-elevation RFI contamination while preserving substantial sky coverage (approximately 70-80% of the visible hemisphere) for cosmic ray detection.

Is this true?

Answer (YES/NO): NO